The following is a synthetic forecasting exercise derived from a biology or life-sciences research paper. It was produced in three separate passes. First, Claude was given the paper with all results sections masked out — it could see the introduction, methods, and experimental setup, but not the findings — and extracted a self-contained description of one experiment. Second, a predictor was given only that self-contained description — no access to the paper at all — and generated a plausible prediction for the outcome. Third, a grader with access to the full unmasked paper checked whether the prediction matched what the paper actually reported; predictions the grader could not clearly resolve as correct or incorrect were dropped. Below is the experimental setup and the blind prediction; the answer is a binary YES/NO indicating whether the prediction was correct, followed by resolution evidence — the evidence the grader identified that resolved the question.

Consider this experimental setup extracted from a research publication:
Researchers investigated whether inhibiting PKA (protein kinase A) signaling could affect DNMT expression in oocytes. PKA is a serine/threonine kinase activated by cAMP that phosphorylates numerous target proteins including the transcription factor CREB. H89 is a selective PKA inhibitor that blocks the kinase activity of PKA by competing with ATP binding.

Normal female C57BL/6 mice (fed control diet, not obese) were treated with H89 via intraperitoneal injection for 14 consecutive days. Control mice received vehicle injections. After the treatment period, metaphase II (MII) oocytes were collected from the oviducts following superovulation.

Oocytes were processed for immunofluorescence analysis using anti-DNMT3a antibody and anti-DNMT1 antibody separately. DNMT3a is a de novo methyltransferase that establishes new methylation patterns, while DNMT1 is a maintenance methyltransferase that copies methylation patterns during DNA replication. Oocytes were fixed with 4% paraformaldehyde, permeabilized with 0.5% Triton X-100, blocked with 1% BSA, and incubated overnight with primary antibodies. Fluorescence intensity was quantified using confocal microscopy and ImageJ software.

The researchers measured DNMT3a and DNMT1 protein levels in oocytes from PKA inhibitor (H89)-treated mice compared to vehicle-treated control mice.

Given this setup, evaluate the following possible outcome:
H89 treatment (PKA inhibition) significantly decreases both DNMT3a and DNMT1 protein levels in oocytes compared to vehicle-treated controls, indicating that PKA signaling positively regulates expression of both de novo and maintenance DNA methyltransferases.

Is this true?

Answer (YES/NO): NO